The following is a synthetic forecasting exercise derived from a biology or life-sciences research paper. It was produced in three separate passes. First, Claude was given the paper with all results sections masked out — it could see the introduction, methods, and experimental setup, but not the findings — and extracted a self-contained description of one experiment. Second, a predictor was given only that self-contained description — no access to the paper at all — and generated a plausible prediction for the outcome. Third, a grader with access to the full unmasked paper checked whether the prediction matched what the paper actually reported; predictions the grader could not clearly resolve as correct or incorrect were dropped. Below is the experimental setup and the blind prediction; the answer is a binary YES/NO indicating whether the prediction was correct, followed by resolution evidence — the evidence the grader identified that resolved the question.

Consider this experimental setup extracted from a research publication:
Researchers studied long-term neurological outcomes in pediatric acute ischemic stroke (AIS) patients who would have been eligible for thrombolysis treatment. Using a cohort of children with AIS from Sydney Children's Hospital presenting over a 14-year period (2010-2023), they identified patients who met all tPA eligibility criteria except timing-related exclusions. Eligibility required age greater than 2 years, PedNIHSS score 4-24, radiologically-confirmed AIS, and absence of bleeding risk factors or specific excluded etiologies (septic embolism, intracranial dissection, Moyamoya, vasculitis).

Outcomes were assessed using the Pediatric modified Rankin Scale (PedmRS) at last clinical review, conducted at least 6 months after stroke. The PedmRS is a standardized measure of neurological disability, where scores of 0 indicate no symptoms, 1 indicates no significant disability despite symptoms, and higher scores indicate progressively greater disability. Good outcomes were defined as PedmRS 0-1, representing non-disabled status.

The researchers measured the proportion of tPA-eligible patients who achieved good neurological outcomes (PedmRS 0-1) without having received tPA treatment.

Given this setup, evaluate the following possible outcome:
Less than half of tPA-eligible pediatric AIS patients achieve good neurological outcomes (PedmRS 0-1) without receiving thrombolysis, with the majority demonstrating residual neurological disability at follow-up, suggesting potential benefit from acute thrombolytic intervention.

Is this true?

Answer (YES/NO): NO